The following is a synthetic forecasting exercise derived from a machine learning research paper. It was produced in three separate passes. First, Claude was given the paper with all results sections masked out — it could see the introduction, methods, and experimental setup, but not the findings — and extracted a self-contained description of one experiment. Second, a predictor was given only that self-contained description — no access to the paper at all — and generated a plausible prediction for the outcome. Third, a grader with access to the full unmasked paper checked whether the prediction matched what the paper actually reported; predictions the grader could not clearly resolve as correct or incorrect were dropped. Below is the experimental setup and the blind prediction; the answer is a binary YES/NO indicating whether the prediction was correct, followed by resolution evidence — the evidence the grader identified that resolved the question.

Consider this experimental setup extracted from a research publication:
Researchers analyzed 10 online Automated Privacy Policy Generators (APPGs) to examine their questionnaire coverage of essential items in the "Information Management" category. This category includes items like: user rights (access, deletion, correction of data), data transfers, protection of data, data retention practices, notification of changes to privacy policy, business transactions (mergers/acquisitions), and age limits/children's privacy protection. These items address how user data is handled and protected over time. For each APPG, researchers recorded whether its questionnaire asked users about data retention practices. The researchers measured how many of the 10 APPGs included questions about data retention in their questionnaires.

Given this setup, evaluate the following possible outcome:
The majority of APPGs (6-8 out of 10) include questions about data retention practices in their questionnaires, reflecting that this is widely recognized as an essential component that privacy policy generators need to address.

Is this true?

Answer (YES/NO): NO